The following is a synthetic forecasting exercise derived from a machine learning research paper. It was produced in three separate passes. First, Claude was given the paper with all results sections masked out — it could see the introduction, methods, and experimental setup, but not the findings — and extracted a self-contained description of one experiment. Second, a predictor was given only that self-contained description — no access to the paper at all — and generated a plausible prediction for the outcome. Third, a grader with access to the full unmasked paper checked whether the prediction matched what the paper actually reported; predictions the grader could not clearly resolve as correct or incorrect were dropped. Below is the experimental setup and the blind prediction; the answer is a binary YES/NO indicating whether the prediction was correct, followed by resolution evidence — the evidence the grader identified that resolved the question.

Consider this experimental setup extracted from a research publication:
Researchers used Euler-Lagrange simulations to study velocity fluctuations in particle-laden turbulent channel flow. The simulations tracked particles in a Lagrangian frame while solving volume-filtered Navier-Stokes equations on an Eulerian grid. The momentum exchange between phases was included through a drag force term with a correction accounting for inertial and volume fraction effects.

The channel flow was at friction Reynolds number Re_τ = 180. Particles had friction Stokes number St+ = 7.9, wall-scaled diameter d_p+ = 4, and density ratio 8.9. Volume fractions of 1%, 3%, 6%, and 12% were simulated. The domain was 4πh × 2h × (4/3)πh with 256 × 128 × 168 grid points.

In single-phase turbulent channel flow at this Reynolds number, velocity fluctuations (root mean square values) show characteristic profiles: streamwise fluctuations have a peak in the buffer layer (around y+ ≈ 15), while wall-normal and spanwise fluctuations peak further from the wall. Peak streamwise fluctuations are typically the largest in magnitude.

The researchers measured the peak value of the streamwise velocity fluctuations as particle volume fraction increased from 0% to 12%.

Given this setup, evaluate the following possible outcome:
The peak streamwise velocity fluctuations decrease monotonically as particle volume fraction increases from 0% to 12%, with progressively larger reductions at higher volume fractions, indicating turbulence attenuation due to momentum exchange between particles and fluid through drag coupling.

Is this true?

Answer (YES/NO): NO